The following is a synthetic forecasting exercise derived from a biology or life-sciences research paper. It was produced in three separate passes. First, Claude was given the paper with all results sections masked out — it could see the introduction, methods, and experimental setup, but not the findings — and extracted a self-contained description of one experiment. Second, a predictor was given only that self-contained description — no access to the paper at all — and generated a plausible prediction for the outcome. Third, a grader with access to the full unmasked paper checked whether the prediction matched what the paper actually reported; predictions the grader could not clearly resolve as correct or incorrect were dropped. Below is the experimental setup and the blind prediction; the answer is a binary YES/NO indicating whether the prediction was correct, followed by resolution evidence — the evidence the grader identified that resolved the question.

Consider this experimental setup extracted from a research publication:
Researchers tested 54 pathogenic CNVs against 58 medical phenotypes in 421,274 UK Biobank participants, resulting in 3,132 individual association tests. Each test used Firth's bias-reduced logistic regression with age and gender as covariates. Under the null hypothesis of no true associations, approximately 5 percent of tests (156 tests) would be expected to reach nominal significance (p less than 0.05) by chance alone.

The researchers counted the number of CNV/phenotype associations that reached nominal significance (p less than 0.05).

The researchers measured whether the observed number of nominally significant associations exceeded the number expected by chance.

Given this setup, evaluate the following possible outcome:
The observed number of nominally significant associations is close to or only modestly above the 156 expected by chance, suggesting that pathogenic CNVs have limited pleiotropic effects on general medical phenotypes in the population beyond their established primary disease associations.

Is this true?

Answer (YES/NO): NO